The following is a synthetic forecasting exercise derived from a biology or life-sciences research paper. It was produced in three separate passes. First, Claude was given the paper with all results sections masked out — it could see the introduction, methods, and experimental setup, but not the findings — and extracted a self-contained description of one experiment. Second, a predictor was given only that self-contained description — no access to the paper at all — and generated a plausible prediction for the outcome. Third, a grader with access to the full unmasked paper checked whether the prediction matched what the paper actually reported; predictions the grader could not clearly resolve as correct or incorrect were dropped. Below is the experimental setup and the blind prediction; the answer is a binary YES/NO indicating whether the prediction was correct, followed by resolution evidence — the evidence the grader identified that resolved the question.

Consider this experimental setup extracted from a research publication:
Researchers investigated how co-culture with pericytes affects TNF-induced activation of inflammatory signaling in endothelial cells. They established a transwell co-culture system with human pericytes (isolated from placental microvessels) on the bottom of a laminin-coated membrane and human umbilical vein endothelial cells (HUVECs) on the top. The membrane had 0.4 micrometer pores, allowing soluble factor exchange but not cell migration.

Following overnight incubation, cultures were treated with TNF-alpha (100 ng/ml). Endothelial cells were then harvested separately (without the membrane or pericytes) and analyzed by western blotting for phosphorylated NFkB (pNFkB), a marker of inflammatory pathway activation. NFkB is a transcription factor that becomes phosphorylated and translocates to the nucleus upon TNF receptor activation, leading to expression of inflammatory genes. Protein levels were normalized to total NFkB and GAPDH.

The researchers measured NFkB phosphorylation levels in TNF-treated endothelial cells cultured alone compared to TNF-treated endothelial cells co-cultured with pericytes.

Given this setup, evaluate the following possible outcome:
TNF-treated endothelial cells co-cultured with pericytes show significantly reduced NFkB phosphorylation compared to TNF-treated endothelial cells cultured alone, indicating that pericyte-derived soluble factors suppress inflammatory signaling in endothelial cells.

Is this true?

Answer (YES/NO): NO